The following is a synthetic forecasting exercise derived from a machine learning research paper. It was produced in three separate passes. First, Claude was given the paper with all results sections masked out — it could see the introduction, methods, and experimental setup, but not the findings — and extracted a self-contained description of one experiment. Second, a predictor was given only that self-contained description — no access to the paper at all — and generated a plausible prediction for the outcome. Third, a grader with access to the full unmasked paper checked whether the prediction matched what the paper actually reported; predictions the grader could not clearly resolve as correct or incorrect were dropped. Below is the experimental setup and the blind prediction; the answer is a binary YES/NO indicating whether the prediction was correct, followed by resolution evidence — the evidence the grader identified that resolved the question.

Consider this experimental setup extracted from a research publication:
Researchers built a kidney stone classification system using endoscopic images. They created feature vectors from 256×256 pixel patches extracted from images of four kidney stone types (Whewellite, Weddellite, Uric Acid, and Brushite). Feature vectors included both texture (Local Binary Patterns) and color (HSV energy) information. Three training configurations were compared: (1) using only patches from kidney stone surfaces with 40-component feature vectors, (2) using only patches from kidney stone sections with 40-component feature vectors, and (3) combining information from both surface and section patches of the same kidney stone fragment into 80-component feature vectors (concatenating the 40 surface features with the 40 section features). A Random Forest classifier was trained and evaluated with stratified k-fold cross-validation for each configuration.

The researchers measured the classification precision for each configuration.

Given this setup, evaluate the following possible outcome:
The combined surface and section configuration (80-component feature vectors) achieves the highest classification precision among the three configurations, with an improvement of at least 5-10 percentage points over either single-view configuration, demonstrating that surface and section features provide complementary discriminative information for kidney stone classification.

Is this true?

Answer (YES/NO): NO